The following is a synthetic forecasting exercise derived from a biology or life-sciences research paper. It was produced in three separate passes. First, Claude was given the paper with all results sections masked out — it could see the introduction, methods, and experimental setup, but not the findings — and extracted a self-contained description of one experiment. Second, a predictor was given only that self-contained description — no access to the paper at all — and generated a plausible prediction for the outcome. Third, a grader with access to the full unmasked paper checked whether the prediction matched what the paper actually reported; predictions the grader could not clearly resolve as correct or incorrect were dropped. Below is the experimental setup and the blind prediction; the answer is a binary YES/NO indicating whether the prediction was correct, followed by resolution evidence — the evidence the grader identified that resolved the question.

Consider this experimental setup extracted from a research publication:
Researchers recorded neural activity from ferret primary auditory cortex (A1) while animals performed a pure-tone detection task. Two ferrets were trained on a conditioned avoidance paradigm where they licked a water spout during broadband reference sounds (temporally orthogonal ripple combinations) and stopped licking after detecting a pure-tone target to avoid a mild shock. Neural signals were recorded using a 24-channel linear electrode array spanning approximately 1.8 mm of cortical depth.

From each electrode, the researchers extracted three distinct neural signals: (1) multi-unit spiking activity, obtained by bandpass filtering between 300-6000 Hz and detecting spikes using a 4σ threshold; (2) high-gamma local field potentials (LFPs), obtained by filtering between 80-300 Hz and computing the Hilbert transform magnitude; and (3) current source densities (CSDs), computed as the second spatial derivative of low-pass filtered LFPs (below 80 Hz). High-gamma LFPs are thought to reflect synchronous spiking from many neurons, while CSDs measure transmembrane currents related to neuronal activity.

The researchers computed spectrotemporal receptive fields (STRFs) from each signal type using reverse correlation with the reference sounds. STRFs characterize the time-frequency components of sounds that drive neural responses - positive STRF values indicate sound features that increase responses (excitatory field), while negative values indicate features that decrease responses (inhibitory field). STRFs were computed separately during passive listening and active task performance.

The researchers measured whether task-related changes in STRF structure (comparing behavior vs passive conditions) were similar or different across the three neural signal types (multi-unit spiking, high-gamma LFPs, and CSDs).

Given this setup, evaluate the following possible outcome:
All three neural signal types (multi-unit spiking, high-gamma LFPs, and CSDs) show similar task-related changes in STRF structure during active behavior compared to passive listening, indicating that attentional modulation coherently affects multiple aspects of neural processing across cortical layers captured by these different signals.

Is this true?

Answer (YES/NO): YES